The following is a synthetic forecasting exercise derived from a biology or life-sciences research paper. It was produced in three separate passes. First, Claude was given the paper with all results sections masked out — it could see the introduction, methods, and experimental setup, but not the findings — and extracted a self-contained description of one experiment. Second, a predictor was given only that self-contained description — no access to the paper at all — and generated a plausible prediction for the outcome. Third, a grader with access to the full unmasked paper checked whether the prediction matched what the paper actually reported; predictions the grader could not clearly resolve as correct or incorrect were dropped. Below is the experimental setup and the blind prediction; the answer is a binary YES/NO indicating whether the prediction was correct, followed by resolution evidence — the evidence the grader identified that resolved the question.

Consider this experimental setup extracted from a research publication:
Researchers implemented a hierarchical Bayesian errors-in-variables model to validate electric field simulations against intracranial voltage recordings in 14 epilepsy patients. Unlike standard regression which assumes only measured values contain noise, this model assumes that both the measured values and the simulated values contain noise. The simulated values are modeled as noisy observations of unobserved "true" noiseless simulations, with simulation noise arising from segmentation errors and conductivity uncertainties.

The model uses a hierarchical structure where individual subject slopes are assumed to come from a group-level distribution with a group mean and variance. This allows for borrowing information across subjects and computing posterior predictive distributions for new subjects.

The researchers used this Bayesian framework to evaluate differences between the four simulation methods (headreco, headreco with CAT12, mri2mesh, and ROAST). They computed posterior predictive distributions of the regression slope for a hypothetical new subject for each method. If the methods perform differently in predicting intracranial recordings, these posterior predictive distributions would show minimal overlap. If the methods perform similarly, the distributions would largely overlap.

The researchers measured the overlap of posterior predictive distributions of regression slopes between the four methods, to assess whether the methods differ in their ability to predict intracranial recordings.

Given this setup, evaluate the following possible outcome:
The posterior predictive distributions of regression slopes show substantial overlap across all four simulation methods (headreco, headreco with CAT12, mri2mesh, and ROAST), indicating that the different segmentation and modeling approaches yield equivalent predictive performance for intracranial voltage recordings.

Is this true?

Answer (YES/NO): YES